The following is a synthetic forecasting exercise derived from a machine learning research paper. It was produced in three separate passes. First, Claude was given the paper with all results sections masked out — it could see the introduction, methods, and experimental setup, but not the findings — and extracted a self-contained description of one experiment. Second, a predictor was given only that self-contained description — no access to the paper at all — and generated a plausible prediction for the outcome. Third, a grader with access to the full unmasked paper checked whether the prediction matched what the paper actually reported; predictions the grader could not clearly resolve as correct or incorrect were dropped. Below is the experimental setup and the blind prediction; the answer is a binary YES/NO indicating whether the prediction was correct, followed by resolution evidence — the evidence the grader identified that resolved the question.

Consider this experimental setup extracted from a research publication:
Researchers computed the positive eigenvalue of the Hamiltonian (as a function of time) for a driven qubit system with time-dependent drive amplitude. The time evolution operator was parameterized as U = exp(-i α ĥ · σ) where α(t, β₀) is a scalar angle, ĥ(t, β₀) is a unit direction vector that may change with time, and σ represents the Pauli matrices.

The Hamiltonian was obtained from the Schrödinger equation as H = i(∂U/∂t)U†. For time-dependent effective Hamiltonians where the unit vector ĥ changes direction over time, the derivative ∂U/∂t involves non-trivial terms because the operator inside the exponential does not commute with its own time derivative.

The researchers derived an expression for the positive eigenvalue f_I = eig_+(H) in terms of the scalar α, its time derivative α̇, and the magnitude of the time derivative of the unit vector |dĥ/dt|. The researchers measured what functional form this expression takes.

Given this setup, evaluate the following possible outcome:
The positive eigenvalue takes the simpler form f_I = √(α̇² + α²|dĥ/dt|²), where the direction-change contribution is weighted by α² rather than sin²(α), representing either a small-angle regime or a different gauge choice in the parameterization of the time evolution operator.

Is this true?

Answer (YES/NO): NO